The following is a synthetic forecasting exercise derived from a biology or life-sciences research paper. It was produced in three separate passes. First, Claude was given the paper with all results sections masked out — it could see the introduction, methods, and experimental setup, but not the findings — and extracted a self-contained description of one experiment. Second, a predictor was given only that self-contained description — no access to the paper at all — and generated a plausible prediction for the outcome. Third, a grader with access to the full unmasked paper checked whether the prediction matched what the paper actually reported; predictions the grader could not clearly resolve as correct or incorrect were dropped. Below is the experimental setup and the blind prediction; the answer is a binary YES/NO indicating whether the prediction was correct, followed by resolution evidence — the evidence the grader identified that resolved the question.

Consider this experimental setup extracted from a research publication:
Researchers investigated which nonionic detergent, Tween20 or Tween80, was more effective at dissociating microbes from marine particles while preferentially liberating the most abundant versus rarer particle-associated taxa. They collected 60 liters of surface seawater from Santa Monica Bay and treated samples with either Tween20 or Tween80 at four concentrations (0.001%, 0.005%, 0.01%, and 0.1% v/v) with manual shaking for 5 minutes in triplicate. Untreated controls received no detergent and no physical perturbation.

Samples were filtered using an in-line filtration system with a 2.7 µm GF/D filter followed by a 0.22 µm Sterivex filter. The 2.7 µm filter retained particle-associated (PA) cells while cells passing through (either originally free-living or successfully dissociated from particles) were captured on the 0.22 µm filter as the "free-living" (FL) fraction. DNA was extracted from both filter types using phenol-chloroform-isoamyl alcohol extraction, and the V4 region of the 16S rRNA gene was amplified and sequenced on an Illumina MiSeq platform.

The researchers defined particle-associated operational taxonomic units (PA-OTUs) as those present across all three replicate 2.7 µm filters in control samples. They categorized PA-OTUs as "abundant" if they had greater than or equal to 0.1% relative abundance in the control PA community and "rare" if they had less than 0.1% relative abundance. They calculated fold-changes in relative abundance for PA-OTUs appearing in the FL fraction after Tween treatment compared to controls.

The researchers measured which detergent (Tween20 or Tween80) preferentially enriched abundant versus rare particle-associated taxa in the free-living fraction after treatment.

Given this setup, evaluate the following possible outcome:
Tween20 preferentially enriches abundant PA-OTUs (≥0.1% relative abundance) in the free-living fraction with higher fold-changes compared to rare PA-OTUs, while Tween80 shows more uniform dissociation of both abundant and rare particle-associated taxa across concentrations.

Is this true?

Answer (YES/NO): NO